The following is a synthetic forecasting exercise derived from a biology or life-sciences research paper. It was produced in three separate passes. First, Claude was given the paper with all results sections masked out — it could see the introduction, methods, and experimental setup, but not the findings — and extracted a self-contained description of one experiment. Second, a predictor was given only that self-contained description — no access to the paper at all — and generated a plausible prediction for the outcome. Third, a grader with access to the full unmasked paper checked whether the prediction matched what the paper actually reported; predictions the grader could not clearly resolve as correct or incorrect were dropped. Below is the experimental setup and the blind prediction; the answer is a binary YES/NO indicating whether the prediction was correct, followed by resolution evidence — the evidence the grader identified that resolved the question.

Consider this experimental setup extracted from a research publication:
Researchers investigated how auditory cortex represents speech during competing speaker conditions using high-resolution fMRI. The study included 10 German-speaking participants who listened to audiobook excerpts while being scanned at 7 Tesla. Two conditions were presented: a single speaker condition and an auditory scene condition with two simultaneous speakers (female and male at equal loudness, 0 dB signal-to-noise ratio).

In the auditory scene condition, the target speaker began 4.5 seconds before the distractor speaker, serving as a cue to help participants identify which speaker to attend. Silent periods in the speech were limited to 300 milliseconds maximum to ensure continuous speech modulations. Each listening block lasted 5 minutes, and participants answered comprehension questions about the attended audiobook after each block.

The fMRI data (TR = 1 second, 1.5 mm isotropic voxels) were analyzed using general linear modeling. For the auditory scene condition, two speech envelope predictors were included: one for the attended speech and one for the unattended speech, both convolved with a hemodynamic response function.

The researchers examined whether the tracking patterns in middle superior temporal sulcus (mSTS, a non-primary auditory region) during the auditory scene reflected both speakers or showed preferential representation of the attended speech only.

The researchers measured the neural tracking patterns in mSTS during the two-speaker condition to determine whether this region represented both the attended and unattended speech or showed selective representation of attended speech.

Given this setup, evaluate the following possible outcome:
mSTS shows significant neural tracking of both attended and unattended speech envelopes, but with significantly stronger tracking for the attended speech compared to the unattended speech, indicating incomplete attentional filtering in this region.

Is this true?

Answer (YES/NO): NO